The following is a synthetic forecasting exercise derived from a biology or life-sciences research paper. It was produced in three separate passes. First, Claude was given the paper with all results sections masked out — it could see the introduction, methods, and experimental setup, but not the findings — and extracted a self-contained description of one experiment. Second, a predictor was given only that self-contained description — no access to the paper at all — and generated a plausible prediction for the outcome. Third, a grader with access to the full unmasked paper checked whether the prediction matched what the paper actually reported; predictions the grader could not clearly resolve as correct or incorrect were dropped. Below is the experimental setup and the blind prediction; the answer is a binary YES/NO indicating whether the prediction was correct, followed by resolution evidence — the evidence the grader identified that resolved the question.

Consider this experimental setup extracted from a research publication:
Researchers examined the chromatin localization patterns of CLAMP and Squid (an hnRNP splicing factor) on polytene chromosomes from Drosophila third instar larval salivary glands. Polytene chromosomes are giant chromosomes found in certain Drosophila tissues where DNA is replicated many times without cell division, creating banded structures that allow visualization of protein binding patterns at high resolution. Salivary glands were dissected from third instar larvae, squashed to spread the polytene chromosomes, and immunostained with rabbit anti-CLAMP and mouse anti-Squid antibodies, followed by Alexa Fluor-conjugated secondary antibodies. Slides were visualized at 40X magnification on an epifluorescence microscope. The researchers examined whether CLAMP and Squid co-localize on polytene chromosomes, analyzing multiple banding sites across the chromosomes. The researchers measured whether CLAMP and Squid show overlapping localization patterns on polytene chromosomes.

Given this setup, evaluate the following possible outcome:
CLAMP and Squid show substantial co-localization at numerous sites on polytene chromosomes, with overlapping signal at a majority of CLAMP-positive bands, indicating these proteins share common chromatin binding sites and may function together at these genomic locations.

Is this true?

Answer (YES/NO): NO